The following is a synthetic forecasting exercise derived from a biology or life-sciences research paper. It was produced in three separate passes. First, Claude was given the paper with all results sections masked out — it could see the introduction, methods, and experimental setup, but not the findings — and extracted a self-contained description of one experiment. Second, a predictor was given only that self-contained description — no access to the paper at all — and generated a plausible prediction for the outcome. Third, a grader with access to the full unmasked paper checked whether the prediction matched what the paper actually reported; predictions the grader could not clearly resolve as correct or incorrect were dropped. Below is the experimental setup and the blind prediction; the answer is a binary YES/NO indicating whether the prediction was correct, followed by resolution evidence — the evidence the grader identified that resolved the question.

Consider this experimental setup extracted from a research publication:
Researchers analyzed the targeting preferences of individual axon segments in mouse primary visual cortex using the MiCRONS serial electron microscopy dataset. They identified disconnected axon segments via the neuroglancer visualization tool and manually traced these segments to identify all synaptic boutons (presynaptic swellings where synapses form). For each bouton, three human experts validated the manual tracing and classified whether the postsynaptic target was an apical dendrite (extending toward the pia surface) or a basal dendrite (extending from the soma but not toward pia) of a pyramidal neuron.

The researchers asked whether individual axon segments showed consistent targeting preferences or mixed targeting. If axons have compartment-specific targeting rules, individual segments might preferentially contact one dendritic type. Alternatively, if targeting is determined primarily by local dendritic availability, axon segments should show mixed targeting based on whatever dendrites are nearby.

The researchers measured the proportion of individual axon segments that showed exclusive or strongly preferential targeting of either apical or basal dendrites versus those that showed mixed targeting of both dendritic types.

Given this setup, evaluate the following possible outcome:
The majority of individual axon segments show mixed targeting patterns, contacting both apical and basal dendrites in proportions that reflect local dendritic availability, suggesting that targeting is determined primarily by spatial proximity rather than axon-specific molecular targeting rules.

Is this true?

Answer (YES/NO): NO